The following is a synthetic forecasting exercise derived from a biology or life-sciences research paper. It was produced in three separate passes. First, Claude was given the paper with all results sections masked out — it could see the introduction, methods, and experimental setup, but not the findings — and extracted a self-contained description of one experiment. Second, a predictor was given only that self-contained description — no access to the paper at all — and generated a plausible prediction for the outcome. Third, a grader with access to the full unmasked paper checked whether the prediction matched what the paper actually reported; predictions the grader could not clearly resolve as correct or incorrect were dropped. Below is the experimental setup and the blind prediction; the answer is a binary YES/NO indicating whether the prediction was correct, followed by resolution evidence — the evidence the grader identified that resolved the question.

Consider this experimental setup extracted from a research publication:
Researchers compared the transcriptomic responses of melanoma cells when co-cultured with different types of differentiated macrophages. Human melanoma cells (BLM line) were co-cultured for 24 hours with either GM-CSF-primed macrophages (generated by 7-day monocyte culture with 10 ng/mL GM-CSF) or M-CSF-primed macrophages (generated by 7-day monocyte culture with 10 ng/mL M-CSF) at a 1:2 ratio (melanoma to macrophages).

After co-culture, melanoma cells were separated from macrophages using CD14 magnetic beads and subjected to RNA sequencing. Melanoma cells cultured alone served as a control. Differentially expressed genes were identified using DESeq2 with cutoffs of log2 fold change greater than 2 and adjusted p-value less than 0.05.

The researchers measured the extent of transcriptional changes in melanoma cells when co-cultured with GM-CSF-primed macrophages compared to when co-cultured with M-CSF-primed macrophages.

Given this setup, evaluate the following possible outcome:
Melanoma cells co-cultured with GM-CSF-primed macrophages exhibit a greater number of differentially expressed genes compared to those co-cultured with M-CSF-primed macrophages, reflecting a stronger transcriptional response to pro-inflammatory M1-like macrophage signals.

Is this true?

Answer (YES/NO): YES